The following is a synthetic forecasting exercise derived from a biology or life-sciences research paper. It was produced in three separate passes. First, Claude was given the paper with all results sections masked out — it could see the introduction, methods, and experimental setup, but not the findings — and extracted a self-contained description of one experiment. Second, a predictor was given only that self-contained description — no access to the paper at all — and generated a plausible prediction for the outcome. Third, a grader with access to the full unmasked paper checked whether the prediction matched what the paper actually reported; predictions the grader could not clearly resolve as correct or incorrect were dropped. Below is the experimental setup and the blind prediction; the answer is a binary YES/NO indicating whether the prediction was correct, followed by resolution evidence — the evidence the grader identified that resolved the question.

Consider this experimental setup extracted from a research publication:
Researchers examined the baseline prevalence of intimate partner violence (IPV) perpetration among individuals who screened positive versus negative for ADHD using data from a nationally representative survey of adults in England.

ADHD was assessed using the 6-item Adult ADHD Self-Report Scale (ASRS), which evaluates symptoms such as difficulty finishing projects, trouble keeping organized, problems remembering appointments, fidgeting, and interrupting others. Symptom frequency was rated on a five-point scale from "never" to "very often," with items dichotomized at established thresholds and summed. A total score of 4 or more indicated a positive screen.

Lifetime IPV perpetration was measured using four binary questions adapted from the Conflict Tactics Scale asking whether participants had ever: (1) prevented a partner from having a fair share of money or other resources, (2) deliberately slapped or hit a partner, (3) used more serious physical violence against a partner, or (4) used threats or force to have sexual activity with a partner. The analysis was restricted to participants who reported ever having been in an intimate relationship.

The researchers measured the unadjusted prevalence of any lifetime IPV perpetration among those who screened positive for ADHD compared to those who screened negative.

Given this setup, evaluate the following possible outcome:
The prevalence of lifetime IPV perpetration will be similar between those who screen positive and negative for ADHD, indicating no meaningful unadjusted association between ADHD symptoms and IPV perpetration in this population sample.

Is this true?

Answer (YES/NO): NO